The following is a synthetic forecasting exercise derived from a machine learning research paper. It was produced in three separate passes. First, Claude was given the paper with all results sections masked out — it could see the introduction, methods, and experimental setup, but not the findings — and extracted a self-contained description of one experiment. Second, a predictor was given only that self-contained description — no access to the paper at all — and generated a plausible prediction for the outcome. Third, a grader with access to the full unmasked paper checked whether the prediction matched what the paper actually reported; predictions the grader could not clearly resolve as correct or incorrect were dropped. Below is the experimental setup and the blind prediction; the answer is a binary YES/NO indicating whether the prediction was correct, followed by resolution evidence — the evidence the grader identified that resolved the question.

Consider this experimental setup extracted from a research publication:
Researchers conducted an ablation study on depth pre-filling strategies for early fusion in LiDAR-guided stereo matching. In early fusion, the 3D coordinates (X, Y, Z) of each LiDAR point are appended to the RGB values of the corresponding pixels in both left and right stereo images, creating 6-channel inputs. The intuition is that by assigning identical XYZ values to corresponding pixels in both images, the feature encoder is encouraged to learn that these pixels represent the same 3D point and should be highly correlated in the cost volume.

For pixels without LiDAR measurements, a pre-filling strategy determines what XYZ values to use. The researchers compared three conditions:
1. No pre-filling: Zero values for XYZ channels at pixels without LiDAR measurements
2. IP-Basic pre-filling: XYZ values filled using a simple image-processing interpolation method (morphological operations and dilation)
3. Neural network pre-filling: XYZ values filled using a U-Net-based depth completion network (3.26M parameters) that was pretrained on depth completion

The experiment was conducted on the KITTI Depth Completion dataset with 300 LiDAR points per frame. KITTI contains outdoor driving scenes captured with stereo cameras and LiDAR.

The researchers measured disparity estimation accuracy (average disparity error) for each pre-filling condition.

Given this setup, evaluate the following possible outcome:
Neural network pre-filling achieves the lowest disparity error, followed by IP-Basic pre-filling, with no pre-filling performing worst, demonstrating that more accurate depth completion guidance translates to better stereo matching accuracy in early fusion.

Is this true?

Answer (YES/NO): NO